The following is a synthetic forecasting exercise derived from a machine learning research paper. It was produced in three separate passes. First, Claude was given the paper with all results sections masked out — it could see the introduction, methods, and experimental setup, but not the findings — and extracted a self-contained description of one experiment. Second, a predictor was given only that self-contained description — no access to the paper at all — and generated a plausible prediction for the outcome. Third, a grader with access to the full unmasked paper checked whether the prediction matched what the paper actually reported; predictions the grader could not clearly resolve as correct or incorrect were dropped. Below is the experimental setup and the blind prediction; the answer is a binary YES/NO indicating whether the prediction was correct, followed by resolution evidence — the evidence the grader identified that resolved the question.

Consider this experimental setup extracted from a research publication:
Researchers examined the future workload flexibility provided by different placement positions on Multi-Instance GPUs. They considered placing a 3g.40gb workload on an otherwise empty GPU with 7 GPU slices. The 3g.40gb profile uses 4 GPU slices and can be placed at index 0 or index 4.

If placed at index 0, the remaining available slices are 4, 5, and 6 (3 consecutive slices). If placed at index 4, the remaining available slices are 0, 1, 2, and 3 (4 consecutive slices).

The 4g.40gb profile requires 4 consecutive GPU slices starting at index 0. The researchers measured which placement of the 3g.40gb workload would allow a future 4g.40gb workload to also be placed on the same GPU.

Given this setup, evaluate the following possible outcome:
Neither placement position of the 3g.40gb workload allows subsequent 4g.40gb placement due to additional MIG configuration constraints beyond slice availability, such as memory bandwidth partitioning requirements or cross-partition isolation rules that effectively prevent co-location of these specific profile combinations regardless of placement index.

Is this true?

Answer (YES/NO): NO